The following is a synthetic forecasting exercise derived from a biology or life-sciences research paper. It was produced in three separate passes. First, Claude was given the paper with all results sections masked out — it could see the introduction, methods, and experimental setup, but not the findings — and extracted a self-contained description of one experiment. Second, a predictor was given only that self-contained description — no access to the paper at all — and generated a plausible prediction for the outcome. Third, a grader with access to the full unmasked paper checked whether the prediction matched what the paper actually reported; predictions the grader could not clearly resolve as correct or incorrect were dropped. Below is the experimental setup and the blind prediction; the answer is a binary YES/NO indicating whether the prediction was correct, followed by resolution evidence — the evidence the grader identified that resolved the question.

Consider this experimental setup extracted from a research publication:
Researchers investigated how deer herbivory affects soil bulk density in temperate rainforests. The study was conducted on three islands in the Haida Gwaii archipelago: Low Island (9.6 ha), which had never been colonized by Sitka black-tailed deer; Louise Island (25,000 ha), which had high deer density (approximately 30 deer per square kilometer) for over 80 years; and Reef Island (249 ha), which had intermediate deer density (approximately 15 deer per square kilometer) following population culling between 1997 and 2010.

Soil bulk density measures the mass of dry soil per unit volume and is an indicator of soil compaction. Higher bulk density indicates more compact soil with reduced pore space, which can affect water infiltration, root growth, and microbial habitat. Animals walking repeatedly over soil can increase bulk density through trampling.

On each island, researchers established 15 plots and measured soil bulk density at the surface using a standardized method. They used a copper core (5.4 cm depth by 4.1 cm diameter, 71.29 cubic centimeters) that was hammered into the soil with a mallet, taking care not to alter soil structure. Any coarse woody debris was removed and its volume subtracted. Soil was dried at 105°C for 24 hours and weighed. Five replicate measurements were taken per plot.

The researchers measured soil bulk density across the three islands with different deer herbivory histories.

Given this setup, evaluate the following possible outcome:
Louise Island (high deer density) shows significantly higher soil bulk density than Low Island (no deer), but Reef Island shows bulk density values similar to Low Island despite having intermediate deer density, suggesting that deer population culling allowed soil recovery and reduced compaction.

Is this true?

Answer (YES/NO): NO